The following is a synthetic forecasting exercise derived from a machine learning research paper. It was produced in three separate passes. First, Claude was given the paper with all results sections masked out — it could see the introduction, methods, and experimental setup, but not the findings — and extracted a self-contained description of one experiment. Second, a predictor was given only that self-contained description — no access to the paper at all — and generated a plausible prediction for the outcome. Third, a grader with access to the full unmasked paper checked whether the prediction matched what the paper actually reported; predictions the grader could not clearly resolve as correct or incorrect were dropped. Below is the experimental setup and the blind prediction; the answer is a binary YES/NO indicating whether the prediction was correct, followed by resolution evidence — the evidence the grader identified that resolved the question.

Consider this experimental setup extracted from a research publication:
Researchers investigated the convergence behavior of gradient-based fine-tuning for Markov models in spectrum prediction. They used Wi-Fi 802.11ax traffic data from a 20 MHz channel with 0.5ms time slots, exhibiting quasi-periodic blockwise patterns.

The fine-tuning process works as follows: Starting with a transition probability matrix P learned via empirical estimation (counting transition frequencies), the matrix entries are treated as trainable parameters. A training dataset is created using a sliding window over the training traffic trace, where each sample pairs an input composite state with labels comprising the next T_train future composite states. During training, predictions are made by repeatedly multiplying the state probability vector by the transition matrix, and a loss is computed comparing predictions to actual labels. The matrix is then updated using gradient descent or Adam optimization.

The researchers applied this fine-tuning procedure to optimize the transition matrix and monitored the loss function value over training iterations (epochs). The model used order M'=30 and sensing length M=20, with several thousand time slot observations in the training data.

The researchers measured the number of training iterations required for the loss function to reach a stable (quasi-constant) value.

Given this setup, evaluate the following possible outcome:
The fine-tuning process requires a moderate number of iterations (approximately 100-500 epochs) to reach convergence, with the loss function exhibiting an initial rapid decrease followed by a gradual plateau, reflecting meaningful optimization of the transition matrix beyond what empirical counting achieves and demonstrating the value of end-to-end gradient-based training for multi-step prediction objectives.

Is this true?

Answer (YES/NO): NO